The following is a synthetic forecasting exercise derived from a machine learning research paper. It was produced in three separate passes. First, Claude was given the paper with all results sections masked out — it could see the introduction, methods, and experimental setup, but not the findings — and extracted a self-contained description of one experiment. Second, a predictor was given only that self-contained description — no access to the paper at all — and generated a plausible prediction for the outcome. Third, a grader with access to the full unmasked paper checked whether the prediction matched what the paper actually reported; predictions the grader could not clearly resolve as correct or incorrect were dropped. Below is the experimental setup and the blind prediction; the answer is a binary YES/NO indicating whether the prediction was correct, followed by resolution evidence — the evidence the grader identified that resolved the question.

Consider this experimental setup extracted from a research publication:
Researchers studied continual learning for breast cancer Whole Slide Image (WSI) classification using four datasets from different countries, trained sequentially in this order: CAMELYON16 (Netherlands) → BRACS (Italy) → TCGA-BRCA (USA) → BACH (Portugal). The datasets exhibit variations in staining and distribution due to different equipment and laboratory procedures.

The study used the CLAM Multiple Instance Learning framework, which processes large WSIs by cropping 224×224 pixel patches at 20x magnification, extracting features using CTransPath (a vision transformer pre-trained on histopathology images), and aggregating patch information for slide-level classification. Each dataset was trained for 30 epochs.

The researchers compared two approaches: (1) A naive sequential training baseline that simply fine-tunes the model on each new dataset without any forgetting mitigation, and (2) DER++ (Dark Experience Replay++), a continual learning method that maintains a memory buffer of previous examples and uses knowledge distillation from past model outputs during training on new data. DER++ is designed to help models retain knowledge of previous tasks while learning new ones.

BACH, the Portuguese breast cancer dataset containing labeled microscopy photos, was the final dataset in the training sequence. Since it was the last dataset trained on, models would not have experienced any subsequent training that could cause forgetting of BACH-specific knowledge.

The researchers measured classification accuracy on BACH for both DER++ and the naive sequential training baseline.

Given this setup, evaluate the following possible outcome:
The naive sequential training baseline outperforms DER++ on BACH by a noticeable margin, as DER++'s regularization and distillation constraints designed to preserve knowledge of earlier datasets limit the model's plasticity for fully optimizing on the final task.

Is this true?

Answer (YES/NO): YES